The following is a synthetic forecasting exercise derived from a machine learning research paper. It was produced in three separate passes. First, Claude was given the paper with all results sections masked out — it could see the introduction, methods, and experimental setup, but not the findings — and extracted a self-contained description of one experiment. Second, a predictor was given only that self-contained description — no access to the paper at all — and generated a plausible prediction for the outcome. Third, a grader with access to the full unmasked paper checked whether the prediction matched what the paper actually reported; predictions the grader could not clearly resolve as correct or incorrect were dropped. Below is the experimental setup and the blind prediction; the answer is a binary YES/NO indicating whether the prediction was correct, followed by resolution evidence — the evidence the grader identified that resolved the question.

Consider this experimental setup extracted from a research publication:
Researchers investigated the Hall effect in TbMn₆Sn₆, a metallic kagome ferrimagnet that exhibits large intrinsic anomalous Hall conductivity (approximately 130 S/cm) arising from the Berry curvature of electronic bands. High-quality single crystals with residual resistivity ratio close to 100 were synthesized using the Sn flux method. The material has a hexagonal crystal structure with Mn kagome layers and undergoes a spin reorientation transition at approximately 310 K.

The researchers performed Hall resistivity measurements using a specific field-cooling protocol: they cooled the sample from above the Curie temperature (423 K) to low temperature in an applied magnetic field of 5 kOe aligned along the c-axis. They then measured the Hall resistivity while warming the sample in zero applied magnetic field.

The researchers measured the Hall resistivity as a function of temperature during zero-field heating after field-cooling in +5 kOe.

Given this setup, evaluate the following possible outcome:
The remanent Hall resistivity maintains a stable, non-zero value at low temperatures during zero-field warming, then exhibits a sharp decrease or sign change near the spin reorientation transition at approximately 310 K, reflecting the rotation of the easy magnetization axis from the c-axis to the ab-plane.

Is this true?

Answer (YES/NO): NO